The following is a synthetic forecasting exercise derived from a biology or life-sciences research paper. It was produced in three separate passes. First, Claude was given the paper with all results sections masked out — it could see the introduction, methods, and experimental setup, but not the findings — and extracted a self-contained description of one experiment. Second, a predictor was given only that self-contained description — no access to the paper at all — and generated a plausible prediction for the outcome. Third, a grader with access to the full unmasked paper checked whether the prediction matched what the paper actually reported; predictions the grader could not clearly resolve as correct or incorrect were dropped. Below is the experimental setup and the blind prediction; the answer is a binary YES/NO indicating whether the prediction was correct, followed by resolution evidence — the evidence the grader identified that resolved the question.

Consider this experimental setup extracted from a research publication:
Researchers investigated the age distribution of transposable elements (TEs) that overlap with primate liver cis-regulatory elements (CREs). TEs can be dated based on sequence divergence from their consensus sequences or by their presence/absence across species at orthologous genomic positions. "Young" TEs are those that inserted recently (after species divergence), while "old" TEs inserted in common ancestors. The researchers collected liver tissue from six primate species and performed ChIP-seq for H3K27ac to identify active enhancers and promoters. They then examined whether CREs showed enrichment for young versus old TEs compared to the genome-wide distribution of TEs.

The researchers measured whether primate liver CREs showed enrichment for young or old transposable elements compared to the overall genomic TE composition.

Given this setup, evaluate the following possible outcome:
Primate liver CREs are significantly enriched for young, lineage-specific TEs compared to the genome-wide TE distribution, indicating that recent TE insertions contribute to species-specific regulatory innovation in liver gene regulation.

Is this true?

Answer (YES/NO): YES